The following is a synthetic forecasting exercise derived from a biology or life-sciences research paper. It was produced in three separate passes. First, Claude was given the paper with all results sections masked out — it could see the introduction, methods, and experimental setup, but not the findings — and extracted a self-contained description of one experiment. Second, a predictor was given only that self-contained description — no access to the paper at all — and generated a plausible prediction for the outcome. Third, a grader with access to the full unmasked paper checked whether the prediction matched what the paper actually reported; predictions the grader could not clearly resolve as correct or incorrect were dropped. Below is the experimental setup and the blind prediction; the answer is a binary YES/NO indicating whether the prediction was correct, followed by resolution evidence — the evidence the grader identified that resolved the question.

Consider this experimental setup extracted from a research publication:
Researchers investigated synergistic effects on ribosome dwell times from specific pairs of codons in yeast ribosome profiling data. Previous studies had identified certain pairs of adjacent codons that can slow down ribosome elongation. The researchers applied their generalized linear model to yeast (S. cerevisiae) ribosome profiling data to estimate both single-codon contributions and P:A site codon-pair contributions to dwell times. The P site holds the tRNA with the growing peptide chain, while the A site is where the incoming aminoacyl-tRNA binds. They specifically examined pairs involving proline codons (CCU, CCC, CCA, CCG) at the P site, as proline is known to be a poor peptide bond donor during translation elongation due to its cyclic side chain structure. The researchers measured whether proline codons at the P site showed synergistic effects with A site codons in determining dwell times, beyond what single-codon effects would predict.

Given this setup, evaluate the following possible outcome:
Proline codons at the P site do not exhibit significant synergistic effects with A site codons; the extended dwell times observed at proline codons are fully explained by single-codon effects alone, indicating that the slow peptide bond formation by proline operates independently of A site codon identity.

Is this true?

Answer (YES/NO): NO